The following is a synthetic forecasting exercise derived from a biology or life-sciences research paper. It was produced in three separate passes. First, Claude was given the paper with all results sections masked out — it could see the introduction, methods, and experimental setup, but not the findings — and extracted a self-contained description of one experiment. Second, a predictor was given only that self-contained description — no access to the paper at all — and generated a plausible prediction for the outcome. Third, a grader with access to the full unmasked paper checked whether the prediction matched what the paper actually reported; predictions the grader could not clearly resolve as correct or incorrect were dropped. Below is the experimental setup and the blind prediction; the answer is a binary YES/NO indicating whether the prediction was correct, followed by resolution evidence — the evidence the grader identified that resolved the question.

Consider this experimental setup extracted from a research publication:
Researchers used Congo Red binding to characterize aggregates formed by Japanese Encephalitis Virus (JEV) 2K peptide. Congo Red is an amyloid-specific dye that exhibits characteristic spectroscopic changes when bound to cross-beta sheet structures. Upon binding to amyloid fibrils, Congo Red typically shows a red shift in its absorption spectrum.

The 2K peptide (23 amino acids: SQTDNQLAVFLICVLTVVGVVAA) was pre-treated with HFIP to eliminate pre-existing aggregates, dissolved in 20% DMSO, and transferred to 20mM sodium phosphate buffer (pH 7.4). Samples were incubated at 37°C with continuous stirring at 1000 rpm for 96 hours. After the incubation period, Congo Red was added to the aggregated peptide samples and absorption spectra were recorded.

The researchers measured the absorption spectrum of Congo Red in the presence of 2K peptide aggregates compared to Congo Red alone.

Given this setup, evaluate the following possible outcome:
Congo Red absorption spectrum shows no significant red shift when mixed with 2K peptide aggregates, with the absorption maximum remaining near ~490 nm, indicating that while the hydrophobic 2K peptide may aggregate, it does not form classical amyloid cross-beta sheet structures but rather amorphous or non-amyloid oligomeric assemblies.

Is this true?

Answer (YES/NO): NO